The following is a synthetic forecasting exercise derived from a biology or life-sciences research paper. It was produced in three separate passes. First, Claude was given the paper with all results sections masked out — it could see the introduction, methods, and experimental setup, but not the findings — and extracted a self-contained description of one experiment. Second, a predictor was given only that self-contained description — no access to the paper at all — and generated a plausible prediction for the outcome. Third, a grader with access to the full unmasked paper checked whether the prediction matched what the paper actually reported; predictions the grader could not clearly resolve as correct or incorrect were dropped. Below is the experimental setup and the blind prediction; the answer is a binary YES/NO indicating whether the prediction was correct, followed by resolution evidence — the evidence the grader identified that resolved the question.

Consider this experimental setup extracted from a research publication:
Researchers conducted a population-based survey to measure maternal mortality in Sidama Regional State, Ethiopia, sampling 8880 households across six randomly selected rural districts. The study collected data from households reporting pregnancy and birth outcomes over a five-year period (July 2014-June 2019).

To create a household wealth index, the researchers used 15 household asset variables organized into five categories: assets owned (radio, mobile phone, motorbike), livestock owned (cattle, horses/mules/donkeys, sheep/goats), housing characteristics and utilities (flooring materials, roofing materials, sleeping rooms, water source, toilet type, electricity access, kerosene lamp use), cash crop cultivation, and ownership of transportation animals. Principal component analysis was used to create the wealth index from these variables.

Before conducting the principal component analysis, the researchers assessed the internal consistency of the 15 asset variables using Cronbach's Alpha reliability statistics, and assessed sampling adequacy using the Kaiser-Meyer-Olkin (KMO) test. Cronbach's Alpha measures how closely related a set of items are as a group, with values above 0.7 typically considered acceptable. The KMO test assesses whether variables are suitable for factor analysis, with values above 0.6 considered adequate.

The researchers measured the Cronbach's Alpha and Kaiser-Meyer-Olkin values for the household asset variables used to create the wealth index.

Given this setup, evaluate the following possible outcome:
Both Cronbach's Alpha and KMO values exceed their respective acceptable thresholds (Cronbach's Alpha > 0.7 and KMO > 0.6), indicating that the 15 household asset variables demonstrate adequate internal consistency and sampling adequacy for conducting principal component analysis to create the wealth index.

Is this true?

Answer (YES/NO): NO